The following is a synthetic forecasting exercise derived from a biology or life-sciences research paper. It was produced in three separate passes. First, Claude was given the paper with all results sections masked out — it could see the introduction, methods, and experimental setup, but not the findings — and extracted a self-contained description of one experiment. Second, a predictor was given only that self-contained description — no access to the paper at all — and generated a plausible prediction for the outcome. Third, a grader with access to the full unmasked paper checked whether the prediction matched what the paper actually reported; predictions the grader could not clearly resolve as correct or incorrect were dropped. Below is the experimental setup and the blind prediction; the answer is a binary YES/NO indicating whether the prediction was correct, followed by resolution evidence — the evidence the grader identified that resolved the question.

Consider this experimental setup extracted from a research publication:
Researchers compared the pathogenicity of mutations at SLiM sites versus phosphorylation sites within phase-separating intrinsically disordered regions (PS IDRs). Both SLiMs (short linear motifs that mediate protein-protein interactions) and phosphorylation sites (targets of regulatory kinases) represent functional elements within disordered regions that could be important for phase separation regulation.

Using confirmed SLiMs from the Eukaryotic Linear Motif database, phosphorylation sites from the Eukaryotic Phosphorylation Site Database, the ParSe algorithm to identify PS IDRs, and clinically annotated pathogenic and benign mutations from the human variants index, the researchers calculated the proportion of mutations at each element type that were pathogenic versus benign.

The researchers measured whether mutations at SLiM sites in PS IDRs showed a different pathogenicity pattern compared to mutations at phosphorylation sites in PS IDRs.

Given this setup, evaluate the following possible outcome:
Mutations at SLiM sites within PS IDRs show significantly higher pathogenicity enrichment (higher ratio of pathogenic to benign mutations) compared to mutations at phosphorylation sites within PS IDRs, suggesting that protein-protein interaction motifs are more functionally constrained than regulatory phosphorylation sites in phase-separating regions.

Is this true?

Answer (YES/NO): YES